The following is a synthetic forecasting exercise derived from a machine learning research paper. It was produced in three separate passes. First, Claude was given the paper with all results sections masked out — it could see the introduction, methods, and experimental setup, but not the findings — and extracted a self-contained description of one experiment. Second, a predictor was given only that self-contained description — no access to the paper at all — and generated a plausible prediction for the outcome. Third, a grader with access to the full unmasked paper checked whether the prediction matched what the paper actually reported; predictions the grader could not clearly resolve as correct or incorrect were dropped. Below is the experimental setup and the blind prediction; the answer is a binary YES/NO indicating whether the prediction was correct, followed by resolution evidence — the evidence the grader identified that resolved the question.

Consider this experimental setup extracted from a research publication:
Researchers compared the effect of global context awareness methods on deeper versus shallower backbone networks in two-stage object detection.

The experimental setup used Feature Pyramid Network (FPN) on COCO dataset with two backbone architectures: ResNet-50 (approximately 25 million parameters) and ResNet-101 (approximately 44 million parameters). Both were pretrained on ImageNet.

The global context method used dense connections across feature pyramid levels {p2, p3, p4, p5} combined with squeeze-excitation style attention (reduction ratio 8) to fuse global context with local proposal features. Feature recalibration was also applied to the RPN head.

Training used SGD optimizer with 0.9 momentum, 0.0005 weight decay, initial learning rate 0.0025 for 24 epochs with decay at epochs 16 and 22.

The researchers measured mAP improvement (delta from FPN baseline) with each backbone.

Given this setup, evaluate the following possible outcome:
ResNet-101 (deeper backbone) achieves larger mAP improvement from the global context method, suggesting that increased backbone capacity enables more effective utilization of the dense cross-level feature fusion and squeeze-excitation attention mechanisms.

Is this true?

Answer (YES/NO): NO